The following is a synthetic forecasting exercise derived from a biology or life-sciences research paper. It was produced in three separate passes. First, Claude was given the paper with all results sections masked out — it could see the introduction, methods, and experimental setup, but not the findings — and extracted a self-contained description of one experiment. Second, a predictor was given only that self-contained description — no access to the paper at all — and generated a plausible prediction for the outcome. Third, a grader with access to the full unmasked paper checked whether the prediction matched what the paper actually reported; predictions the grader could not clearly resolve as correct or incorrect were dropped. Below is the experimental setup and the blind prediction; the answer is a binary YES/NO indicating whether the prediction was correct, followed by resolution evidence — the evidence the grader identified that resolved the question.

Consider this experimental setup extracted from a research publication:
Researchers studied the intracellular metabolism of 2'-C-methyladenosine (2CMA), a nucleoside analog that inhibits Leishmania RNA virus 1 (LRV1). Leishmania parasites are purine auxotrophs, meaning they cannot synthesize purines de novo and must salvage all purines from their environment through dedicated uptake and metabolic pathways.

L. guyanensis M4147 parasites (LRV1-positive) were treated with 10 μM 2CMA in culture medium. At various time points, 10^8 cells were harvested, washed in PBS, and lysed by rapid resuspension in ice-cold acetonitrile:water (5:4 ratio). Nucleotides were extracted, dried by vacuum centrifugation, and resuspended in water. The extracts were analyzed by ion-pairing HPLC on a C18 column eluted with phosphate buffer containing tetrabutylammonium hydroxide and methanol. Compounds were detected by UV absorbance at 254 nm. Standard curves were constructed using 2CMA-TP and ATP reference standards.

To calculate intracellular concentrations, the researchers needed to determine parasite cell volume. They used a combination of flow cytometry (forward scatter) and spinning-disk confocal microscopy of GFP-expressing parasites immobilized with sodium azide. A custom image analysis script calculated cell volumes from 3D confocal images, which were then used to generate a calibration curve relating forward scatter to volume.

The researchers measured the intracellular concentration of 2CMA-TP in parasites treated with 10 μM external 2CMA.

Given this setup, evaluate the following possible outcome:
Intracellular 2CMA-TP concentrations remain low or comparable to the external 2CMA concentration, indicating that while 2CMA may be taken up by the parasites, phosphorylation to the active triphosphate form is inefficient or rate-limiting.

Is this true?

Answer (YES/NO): NO